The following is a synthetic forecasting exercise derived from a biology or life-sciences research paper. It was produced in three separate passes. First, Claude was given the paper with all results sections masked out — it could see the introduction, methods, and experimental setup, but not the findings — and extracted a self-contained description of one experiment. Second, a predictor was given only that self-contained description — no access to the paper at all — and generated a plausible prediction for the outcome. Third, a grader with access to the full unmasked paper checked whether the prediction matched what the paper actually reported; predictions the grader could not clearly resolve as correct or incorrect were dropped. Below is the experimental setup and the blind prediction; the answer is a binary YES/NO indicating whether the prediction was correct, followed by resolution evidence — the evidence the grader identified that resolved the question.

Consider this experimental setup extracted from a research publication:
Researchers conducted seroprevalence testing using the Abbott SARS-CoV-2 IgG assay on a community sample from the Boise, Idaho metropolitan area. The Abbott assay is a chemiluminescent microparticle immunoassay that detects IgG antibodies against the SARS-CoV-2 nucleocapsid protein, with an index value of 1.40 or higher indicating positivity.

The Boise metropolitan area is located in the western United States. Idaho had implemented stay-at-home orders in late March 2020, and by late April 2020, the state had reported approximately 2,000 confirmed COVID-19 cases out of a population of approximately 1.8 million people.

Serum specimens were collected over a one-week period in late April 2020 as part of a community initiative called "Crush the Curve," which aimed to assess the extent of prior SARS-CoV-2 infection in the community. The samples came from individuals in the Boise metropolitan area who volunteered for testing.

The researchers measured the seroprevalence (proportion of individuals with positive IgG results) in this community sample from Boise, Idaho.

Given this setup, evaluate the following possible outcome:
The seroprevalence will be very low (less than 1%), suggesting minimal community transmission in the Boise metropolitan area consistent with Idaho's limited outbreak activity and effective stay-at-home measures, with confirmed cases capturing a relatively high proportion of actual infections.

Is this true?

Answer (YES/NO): NO